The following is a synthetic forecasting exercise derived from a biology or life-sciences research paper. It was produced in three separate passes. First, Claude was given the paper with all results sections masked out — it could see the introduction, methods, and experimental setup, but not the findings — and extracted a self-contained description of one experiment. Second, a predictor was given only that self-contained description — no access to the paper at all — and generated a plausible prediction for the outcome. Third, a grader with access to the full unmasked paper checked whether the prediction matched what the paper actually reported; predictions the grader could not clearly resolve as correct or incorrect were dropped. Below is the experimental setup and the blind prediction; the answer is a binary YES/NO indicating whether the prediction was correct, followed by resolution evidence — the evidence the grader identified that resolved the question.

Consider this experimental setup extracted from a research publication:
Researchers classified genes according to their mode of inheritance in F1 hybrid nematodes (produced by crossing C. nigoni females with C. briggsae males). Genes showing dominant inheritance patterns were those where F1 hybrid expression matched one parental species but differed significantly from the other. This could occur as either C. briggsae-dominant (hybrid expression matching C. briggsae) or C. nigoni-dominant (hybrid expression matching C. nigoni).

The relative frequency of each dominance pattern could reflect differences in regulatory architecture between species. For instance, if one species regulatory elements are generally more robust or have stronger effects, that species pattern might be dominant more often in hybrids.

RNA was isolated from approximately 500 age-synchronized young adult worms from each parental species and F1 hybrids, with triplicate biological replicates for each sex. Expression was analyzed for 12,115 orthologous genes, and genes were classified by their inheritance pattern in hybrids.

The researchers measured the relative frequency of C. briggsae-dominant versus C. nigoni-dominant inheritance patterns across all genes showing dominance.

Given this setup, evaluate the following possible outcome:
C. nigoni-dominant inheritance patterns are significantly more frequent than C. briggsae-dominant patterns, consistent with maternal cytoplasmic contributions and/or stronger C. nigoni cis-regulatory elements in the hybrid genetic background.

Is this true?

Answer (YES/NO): NO